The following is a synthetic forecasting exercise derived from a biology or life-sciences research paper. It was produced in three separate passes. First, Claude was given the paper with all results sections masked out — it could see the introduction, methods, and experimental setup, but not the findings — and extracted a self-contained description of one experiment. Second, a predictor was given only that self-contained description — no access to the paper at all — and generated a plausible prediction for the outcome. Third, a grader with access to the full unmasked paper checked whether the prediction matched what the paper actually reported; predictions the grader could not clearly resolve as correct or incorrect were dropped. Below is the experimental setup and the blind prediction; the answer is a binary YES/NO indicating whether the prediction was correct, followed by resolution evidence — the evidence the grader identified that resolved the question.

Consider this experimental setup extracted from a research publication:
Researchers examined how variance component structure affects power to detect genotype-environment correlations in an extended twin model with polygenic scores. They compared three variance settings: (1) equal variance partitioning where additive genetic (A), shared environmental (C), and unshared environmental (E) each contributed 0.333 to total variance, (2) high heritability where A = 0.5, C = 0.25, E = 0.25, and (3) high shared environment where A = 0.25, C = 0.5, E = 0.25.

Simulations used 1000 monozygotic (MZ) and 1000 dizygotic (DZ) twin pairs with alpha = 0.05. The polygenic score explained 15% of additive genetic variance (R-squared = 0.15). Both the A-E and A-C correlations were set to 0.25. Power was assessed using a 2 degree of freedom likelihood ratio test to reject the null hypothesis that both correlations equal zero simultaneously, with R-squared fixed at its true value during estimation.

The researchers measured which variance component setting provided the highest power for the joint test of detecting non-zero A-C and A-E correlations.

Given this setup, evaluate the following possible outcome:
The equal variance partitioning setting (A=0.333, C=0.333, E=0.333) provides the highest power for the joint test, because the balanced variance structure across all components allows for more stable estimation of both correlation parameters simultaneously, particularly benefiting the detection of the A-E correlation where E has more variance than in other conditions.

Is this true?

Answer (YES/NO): NO